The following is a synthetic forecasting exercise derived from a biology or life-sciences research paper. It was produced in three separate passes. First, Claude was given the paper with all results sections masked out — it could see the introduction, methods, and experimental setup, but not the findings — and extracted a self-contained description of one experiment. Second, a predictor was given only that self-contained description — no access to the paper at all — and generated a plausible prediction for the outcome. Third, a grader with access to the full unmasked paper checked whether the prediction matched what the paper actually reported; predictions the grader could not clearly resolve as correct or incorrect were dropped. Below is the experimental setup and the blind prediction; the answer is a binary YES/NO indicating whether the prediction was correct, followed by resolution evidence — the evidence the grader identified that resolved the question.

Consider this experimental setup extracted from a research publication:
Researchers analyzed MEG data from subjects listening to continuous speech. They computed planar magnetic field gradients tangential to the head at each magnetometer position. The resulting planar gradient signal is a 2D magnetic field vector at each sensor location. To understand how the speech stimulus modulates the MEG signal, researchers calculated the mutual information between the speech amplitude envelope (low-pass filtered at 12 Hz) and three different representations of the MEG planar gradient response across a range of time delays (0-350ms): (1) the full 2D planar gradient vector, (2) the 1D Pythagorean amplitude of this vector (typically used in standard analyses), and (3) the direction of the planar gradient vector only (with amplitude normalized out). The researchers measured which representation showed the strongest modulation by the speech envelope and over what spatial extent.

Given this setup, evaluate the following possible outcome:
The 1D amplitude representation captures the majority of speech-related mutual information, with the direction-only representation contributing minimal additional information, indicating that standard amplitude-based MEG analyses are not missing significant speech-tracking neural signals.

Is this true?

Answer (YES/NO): NO